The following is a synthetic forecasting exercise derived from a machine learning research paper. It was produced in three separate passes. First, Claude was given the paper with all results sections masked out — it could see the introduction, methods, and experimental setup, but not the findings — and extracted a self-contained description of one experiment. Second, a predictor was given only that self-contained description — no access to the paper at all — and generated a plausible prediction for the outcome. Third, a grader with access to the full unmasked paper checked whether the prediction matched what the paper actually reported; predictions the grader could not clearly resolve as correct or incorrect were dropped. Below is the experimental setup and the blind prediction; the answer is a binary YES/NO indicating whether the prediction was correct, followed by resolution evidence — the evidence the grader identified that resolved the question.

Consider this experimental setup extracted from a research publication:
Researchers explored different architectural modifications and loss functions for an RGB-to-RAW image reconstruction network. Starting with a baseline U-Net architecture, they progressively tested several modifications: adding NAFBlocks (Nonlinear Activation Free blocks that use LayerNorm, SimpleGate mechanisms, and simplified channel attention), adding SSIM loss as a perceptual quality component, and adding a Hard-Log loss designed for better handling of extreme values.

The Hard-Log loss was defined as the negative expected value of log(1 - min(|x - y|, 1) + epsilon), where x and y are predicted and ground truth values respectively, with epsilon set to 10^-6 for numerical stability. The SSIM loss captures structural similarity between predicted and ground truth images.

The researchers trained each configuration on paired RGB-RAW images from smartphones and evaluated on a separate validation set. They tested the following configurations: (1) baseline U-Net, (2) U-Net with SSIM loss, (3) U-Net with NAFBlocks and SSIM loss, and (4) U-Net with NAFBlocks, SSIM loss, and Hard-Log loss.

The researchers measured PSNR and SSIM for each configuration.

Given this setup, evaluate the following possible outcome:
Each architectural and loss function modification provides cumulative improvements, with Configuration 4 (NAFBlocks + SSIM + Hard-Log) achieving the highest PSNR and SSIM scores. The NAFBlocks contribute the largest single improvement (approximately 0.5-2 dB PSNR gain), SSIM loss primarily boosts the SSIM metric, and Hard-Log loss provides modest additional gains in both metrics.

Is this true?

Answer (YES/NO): NO